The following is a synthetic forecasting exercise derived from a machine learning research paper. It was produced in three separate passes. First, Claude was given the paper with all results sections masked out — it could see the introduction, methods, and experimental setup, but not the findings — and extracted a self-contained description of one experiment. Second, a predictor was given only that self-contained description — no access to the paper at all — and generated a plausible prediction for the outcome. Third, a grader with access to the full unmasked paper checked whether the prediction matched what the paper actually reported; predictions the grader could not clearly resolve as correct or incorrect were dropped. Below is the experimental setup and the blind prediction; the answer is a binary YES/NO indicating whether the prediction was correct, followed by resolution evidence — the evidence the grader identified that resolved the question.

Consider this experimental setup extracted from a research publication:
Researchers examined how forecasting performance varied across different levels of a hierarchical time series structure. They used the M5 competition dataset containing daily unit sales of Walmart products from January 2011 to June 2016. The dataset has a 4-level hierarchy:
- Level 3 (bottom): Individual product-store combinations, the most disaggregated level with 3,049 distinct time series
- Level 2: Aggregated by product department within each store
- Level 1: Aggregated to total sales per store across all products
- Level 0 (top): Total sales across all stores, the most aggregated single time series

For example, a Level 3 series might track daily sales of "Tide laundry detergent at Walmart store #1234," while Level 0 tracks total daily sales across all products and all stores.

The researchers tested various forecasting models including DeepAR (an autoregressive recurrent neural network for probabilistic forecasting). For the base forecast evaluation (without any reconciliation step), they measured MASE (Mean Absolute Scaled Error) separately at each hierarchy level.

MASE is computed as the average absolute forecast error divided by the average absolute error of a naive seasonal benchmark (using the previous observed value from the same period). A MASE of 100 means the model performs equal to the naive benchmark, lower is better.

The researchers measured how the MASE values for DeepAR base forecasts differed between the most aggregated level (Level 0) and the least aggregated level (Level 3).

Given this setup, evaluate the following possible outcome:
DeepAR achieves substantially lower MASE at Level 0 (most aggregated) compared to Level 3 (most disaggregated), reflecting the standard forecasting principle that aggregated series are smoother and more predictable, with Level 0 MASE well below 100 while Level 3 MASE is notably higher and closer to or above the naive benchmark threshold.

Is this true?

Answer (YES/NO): YES